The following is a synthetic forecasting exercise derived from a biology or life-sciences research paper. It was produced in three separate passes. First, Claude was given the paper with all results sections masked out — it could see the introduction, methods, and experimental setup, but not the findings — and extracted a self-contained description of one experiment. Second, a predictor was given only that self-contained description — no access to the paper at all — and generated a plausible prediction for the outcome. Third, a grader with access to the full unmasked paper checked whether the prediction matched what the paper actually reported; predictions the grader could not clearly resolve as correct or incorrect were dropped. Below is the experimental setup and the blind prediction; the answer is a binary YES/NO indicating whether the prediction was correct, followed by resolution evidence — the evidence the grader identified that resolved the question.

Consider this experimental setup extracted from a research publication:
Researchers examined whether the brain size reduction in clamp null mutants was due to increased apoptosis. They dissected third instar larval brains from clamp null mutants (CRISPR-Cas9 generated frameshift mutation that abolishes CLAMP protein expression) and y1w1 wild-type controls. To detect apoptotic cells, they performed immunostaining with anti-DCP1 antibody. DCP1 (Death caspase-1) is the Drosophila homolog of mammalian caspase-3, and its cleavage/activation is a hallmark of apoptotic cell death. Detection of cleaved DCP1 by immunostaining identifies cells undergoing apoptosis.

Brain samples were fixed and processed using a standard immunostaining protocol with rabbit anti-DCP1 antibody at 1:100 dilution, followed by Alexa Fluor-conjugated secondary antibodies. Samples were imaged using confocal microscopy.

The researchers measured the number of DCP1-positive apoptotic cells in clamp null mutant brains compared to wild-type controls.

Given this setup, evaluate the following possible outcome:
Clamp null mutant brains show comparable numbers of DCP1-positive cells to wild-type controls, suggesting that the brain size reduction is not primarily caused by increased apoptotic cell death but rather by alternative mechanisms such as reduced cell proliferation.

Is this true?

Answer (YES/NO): NO